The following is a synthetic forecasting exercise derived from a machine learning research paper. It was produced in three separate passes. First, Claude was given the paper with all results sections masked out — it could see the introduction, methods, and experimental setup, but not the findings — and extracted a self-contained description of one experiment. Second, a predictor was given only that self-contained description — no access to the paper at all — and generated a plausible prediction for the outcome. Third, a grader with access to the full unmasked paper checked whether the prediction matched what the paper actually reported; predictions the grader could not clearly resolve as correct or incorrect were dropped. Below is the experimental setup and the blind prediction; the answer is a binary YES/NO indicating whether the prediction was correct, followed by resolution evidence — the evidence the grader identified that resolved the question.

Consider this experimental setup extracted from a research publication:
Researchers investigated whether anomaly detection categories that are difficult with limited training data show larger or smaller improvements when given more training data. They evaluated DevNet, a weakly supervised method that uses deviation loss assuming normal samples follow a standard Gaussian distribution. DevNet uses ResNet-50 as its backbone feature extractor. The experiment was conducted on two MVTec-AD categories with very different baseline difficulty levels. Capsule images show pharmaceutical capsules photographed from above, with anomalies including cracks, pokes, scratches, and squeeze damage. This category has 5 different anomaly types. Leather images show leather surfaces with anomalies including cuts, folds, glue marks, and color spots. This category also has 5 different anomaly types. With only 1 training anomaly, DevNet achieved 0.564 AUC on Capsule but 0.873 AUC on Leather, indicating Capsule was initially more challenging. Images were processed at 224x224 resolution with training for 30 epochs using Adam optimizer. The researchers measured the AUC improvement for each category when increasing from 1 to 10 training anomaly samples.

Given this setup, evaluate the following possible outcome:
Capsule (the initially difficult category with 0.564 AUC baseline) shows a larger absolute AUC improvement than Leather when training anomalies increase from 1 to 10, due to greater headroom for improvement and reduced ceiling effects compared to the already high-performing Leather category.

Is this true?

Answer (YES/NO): YES